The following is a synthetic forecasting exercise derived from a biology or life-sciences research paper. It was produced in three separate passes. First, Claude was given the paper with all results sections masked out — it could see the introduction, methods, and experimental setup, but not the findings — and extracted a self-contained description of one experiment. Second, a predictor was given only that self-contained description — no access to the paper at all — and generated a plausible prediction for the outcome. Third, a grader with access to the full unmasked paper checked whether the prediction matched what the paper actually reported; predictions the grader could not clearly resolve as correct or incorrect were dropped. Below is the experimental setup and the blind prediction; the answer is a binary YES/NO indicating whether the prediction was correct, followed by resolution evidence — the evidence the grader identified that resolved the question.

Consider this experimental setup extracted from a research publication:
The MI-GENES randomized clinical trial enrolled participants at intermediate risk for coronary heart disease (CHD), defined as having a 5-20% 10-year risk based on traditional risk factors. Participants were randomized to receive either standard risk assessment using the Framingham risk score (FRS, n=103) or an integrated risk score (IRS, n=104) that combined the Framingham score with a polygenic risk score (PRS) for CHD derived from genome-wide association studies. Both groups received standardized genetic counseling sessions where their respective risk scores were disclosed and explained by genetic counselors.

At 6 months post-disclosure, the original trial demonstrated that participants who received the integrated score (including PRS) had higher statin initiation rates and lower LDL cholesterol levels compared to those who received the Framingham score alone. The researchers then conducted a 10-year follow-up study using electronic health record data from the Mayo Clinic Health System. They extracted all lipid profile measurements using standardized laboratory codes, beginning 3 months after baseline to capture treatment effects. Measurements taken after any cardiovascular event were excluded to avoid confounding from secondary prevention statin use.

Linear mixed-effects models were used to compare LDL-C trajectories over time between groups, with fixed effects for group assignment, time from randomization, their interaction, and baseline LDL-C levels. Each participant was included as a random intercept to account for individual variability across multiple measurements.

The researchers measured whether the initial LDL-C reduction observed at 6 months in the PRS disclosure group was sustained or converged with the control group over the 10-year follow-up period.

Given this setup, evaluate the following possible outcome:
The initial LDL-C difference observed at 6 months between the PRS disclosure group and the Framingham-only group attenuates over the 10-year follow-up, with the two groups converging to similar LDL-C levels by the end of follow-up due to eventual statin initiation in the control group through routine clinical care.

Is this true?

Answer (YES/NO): NO